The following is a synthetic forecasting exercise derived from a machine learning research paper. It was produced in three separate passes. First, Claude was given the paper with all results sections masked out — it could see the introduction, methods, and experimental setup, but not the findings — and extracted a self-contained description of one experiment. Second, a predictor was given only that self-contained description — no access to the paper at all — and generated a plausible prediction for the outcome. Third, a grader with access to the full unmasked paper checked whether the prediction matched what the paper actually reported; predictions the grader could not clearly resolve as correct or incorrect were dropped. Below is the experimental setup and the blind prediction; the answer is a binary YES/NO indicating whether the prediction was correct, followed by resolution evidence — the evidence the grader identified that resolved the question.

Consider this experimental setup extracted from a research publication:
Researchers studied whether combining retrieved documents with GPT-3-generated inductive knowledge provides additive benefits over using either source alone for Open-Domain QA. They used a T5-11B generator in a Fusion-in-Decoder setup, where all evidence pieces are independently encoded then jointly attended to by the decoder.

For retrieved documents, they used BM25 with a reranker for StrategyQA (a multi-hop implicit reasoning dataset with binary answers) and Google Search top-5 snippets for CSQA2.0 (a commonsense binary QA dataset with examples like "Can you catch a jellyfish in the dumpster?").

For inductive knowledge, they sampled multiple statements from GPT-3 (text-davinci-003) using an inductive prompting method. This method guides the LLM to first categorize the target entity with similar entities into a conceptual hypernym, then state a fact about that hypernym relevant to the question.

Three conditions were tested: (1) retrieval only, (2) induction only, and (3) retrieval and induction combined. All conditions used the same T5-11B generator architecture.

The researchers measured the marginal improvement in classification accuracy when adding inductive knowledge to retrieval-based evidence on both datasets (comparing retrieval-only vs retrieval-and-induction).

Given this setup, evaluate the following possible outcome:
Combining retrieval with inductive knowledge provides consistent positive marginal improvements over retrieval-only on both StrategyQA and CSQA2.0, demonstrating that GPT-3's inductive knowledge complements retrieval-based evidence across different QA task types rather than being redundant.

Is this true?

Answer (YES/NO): YES